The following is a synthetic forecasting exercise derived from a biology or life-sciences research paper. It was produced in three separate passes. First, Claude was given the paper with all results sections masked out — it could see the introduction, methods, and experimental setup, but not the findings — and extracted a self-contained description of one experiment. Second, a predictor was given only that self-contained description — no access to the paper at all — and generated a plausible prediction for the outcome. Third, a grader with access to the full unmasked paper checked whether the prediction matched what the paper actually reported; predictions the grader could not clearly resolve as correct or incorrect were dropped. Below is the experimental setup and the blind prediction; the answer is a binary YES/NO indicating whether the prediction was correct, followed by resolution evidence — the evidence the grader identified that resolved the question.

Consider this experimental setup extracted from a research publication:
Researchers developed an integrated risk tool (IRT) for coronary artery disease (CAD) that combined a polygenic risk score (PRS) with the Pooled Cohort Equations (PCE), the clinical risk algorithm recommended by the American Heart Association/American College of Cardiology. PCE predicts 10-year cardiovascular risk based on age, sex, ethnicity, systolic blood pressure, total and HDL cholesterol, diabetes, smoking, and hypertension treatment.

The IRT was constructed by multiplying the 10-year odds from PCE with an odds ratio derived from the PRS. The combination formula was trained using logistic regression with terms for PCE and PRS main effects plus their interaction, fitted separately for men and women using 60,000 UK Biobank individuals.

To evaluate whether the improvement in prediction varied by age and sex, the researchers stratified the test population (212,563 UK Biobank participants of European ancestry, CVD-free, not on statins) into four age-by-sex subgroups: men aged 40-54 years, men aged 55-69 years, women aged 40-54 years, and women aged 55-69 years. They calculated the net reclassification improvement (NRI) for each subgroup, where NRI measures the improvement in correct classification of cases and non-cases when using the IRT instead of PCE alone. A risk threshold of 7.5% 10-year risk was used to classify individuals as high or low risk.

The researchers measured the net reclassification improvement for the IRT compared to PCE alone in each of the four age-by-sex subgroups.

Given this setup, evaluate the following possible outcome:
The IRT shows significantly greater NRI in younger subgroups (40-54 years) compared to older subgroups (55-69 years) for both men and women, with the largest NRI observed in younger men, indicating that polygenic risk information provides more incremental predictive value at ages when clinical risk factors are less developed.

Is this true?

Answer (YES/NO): NO